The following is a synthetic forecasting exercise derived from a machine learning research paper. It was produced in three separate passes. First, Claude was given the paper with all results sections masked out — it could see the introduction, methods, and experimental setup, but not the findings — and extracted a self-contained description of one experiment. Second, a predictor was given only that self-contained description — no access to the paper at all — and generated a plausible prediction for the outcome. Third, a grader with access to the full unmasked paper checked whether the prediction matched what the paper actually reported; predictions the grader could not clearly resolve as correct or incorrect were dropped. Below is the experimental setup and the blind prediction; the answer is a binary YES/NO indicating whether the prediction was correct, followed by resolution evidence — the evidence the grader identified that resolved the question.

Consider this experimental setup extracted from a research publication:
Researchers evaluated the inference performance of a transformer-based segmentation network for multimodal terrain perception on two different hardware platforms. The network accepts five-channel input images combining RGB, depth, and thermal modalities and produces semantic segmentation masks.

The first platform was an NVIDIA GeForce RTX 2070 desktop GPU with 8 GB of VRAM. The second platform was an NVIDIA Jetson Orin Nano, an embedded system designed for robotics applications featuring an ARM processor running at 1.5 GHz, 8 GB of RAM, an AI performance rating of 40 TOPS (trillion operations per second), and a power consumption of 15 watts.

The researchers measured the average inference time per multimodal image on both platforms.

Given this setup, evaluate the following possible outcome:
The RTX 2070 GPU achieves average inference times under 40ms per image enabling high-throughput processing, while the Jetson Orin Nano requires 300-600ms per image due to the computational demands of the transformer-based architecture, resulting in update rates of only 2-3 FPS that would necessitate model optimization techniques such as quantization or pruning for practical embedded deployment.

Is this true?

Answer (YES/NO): NO